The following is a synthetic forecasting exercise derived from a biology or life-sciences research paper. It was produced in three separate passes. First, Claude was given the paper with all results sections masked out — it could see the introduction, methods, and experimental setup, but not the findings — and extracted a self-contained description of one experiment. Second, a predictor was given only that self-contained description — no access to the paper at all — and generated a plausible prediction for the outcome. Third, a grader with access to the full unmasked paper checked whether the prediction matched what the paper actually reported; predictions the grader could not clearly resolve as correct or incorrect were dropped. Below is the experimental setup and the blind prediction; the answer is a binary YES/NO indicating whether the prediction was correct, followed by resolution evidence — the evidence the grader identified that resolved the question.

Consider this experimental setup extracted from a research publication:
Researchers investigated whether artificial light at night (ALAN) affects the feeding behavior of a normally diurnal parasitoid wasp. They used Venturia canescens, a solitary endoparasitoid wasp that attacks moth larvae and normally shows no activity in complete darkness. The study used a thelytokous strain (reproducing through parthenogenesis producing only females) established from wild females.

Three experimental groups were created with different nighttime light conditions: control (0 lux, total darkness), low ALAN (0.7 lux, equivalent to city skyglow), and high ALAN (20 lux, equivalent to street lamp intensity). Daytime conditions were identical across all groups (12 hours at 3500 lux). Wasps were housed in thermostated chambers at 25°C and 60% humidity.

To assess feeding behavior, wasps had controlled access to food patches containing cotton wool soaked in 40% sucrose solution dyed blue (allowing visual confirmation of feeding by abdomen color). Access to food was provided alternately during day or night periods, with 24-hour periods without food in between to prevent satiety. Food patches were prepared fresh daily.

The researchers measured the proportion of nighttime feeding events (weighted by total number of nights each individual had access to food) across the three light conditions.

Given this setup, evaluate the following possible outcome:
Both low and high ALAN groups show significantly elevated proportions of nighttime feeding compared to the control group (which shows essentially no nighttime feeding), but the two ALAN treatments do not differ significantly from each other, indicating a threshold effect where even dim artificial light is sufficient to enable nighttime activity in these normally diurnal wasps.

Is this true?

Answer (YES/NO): NO